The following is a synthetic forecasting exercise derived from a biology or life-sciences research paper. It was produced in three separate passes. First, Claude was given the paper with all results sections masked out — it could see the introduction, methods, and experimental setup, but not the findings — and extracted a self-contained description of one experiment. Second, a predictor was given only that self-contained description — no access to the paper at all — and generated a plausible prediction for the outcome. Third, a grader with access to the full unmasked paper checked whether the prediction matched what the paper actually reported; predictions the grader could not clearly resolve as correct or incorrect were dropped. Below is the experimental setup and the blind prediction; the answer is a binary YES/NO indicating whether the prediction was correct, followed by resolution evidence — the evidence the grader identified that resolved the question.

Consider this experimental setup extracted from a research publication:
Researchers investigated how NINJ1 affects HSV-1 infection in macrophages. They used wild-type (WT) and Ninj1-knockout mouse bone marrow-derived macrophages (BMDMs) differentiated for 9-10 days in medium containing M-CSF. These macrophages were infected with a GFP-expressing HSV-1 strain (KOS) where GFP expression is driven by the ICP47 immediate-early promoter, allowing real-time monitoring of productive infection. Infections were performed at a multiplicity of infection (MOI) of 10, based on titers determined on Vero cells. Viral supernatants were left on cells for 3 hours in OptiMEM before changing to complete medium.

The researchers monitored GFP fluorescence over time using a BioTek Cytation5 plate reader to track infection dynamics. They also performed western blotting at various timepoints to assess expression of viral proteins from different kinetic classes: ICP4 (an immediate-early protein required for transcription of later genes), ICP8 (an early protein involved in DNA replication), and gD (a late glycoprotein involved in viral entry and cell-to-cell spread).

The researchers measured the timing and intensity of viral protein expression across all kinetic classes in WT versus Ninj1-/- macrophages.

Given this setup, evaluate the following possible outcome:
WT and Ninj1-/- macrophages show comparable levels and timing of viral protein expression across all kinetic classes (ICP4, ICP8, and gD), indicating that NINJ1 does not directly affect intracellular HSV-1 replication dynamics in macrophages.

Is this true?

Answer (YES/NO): NO